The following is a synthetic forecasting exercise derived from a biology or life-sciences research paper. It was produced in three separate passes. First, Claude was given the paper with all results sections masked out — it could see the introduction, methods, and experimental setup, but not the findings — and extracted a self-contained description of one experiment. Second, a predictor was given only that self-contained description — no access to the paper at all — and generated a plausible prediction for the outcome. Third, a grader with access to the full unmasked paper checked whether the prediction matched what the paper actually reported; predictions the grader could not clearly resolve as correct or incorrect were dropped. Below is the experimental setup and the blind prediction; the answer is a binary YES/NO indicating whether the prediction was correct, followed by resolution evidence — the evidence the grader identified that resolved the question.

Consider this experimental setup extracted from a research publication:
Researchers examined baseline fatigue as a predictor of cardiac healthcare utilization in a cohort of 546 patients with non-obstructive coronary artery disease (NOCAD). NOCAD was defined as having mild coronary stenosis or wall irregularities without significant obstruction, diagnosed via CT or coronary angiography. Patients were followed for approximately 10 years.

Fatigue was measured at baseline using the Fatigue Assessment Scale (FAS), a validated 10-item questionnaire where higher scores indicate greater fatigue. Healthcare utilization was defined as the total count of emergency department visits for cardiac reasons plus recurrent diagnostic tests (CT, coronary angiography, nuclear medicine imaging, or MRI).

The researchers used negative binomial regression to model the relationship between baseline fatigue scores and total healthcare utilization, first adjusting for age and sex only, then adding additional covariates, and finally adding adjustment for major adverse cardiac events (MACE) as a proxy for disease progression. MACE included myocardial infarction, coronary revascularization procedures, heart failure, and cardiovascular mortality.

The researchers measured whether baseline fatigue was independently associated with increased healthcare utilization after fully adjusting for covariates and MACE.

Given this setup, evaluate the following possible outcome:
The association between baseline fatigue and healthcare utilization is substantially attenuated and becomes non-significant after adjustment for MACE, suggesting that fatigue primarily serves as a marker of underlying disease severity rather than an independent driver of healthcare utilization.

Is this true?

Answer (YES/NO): YES